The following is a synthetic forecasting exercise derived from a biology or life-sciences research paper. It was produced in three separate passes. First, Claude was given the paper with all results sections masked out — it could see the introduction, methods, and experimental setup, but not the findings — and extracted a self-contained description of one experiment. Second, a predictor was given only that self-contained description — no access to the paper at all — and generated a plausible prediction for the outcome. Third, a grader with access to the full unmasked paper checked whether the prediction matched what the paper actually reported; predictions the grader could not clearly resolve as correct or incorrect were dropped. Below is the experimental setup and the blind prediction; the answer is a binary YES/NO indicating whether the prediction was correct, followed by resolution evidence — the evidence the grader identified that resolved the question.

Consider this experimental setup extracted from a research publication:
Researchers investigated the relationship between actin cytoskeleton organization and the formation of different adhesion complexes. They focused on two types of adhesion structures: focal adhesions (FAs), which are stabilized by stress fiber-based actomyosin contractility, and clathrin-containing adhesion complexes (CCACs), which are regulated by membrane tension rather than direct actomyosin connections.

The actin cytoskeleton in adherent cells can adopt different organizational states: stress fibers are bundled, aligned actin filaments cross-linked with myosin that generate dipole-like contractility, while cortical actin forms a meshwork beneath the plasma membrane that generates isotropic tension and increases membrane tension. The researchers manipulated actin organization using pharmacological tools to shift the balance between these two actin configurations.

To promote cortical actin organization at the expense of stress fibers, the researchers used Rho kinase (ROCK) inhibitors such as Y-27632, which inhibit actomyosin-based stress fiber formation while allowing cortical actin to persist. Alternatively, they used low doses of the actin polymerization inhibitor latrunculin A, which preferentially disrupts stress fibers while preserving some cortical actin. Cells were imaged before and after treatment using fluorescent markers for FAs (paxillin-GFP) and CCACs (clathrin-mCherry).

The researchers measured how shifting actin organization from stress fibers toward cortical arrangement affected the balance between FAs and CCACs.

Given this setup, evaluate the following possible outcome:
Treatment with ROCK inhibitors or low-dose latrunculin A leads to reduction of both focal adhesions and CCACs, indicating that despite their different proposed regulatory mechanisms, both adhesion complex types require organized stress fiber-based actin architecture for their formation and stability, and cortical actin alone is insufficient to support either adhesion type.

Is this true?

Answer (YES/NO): NO